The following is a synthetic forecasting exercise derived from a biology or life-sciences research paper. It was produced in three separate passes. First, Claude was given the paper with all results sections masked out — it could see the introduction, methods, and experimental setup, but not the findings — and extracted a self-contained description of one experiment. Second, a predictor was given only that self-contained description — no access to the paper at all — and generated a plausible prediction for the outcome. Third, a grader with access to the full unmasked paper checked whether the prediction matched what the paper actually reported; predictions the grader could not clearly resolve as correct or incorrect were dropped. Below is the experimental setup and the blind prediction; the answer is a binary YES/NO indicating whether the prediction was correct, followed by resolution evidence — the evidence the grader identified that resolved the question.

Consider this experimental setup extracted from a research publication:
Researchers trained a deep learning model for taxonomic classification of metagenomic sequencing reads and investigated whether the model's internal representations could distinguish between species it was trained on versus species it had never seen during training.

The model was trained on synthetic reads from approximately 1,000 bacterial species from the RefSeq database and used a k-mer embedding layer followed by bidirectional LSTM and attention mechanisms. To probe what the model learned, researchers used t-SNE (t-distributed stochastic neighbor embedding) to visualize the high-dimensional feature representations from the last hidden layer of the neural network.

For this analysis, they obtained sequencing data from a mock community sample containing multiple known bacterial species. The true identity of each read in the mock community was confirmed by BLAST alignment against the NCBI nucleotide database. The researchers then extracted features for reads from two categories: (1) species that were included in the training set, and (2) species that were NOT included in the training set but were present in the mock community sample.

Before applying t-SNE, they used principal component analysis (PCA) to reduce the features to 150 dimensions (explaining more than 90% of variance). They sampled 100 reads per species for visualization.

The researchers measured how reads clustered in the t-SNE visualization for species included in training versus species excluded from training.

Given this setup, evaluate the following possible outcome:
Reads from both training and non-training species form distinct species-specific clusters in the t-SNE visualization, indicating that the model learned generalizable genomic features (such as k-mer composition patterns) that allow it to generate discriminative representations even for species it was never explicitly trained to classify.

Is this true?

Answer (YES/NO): YES